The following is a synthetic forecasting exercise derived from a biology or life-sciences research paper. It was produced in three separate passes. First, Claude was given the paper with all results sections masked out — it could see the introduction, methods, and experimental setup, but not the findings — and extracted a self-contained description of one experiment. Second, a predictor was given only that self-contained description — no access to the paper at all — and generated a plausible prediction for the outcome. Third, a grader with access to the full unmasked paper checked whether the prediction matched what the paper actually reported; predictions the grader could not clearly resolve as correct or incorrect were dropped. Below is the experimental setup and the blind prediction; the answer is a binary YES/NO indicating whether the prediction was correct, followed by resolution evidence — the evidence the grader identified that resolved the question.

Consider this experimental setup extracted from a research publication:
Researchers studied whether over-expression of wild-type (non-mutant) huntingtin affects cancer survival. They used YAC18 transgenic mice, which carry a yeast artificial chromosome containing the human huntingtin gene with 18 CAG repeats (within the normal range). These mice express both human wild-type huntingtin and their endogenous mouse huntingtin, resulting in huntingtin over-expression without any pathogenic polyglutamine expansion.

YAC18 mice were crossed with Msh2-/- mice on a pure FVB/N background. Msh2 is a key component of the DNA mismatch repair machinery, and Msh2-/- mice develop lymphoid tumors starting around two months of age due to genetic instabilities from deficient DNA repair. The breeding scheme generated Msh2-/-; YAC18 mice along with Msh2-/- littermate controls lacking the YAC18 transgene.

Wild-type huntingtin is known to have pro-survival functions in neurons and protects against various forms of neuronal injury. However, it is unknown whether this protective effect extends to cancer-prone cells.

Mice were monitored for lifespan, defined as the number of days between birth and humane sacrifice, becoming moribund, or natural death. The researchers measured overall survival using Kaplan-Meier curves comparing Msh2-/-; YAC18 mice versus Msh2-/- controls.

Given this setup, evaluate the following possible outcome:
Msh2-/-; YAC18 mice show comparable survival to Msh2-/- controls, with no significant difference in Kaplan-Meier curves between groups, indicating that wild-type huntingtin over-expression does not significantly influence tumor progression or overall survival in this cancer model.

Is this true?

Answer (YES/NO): YES